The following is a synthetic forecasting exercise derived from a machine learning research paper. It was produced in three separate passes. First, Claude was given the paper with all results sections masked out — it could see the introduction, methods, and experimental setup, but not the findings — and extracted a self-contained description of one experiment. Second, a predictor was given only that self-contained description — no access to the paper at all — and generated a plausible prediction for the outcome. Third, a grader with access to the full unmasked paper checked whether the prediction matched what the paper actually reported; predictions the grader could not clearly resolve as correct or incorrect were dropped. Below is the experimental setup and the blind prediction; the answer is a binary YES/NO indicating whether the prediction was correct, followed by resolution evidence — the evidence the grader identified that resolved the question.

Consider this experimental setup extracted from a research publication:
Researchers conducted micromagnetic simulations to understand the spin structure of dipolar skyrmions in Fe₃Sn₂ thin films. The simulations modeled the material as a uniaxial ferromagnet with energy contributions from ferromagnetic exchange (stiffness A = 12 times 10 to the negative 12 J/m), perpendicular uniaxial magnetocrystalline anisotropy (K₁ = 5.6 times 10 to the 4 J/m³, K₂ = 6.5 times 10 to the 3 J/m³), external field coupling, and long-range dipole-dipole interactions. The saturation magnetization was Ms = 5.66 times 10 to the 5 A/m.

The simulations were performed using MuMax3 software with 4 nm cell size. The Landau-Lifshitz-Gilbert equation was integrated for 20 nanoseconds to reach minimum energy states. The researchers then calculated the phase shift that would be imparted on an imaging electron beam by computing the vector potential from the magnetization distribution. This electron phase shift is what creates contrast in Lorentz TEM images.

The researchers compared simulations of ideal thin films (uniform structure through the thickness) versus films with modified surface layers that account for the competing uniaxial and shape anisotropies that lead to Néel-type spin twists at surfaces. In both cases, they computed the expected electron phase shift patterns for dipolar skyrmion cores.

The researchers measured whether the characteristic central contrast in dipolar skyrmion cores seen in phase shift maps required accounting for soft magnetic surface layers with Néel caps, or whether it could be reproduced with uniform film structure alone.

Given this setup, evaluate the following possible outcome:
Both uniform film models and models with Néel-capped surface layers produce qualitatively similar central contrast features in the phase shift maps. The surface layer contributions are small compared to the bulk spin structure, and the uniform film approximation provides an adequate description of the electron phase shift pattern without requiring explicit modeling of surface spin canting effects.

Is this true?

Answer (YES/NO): NO